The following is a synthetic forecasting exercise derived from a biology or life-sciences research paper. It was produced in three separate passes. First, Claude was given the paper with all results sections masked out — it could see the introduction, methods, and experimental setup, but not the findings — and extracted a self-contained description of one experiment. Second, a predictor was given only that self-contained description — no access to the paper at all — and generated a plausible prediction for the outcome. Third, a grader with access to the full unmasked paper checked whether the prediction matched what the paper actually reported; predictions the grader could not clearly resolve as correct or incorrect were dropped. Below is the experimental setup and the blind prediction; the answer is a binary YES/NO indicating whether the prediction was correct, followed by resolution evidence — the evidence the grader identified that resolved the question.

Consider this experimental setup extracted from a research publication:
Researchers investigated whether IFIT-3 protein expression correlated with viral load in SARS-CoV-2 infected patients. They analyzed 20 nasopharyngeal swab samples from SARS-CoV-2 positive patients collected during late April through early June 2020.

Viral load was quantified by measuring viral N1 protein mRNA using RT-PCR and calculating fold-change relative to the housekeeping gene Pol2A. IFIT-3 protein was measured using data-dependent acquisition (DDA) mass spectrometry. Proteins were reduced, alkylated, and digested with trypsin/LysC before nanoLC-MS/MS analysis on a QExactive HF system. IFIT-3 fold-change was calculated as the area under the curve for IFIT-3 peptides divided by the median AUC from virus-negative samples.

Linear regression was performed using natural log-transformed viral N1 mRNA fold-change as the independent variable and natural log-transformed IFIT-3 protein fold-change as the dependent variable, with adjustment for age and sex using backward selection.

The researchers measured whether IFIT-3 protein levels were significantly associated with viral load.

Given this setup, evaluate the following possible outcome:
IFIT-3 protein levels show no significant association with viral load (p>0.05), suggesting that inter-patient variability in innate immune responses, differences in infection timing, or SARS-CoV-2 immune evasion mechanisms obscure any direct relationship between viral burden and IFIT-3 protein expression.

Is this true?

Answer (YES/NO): NO